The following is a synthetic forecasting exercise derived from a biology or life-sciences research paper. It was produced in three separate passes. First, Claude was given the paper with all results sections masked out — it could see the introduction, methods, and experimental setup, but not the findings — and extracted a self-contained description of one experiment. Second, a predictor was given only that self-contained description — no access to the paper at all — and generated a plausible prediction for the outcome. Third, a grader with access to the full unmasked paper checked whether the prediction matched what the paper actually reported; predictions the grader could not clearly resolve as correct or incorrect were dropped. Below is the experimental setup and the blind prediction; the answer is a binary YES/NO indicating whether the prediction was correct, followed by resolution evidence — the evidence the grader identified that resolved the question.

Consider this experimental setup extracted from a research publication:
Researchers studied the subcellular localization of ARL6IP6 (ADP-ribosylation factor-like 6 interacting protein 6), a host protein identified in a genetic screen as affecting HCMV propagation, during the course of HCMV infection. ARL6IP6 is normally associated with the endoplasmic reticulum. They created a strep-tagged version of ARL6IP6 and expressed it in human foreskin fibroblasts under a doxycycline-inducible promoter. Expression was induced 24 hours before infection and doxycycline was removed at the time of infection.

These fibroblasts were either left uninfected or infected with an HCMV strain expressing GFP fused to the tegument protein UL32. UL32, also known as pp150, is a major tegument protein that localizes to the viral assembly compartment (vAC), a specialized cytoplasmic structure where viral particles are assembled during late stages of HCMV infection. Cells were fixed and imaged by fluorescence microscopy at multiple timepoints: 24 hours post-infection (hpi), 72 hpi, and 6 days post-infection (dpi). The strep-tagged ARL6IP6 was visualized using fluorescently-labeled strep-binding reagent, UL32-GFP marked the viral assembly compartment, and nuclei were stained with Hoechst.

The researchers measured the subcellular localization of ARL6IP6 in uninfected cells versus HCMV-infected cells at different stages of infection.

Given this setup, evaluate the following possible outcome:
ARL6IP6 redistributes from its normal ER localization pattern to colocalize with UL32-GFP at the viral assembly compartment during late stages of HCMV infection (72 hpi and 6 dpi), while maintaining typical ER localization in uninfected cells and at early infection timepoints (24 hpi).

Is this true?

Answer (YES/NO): NO